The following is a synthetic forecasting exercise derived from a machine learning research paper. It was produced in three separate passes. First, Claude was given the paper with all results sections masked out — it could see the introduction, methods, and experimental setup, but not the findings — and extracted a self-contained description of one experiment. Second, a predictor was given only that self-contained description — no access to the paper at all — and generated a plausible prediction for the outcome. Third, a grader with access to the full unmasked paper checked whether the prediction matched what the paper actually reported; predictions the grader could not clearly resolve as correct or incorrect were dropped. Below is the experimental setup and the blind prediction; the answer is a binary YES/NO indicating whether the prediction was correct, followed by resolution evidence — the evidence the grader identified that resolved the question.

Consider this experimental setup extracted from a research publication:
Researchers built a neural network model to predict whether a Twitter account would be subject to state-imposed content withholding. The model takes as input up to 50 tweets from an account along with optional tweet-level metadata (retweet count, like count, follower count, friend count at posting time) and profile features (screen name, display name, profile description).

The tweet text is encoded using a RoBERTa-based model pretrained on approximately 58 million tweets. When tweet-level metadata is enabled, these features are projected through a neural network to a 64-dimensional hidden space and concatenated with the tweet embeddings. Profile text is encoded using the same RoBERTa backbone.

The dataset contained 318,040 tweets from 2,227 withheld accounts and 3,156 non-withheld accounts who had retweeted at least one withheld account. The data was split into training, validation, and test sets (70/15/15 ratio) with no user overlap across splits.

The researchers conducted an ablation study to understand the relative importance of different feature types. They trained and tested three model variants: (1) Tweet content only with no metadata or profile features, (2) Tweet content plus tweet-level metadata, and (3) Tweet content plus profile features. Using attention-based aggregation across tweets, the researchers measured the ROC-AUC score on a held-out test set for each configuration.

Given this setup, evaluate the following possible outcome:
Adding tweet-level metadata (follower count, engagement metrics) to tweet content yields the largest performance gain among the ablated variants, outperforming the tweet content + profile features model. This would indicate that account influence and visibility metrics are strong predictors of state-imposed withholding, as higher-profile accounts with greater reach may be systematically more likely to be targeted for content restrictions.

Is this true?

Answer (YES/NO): NO